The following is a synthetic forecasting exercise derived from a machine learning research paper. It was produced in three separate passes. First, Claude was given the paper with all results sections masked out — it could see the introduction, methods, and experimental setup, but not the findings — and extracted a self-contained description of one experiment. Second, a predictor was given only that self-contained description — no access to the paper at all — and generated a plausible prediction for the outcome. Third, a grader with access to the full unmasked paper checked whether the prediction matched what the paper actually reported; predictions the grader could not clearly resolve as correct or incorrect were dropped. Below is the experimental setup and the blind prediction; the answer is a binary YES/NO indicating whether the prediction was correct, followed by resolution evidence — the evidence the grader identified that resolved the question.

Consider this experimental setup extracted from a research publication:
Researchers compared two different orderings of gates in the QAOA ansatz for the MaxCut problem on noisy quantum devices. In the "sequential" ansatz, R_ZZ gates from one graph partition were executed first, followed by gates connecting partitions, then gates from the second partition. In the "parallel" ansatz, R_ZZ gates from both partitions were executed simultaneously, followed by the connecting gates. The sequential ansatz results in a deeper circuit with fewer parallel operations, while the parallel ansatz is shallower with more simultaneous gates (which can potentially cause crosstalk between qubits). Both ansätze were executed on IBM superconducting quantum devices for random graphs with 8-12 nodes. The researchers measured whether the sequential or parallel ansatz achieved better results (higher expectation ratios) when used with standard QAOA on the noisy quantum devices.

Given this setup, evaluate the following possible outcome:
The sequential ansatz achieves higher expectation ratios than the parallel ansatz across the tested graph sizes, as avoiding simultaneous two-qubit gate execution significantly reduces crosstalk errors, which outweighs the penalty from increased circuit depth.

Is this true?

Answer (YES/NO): NO